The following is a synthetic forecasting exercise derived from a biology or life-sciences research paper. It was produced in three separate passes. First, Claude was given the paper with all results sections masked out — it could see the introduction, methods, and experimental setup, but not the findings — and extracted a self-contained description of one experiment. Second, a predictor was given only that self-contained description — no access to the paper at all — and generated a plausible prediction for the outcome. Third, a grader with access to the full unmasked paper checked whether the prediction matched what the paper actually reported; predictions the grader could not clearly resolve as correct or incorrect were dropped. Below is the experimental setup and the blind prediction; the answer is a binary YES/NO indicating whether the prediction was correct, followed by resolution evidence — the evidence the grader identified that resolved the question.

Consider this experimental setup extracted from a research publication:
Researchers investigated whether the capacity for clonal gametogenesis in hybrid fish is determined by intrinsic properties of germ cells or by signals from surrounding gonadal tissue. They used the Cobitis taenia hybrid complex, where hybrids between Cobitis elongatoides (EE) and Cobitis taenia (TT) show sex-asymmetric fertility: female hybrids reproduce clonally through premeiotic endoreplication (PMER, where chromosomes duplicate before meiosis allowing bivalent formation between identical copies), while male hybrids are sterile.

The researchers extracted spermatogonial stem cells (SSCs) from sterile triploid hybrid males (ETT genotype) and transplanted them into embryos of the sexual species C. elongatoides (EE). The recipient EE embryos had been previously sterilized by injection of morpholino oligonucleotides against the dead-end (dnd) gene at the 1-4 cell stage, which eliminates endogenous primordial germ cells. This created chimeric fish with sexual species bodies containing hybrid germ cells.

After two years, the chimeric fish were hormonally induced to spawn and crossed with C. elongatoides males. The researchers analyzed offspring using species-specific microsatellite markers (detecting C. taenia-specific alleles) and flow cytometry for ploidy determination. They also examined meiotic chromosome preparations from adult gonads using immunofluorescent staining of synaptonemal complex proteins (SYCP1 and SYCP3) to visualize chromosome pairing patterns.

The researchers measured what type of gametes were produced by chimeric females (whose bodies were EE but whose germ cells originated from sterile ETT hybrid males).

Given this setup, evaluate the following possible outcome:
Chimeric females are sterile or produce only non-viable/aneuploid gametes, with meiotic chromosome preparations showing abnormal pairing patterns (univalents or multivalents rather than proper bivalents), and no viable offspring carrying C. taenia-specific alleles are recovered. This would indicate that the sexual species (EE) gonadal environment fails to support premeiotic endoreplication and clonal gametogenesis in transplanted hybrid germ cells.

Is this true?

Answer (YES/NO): NO